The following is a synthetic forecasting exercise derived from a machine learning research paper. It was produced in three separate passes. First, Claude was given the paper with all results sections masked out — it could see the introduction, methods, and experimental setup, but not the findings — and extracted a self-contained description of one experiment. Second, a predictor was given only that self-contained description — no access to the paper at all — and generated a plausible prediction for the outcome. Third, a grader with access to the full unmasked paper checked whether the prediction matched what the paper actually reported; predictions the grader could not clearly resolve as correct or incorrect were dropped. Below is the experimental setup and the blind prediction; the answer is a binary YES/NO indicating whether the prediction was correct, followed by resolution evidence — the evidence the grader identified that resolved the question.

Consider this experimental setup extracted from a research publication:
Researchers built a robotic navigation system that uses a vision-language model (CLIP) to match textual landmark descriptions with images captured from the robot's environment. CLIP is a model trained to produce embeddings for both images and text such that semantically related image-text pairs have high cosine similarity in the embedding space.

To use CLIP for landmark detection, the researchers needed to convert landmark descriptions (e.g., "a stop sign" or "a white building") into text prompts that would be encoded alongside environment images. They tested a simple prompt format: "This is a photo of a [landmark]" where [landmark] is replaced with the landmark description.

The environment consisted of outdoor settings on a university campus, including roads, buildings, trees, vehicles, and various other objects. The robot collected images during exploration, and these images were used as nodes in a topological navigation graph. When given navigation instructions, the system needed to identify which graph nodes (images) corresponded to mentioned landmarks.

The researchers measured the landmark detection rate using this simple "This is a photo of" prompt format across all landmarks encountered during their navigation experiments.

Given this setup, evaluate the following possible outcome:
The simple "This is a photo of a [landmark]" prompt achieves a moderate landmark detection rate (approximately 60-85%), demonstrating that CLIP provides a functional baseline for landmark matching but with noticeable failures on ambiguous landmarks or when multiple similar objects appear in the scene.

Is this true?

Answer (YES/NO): NO